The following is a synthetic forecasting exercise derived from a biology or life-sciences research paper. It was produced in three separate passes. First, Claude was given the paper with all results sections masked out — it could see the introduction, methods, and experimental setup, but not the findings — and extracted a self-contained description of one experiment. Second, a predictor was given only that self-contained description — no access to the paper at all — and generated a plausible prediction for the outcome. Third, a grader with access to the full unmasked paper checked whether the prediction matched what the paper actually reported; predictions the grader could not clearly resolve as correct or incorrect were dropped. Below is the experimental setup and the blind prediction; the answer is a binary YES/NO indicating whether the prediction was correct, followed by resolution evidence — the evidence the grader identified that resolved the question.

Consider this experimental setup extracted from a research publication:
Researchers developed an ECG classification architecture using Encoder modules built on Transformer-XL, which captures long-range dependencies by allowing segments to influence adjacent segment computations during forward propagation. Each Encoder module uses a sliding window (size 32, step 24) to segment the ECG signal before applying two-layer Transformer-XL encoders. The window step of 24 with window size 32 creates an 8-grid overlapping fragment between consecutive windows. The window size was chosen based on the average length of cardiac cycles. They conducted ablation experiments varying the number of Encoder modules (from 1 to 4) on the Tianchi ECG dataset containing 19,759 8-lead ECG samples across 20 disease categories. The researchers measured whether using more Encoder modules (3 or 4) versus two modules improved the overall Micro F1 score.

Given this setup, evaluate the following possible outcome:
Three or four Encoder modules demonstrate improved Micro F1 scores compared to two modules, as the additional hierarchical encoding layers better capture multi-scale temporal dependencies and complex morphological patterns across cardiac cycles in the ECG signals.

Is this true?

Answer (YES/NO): NO